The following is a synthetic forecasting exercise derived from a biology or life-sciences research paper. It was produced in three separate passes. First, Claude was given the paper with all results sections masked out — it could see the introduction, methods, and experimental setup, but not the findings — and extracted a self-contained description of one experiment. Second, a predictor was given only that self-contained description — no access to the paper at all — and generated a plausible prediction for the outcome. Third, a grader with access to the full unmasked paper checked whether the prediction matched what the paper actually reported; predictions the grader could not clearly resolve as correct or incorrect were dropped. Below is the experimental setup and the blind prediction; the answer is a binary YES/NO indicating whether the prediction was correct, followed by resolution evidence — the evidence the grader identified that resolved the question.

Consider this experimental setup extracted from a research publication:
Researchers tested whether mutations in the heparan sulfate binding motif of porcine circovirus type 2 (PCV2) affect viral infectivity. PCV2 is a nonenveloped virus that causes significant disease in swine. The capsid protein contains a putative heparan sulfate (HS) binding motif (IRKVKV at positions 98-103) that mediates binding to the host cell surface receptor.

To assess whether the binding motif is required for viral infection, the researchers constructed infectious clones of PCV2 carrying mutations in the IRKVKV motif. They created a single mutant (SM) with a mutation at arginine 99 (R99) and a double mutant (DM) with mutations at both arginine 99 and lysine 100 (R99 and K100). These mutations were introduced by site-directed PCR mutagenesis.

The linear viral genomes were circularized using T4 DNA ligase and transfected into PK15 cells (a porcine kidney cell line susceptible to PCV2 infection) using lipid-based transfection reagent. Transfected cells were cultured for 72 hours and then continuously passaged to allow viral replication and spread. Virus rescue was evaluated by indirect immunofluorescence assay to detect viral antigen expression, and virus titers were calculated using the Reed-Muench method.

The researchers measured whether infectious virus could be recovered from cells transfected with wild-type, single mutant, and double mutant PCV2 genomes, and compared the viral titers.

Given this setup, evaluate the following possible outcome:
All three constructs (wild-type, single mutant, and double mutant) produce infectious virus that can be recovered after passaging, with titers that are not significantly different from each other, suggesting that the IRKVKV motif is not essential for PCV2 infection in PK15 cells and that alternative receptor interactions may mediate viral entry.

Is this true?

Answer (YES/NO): NO